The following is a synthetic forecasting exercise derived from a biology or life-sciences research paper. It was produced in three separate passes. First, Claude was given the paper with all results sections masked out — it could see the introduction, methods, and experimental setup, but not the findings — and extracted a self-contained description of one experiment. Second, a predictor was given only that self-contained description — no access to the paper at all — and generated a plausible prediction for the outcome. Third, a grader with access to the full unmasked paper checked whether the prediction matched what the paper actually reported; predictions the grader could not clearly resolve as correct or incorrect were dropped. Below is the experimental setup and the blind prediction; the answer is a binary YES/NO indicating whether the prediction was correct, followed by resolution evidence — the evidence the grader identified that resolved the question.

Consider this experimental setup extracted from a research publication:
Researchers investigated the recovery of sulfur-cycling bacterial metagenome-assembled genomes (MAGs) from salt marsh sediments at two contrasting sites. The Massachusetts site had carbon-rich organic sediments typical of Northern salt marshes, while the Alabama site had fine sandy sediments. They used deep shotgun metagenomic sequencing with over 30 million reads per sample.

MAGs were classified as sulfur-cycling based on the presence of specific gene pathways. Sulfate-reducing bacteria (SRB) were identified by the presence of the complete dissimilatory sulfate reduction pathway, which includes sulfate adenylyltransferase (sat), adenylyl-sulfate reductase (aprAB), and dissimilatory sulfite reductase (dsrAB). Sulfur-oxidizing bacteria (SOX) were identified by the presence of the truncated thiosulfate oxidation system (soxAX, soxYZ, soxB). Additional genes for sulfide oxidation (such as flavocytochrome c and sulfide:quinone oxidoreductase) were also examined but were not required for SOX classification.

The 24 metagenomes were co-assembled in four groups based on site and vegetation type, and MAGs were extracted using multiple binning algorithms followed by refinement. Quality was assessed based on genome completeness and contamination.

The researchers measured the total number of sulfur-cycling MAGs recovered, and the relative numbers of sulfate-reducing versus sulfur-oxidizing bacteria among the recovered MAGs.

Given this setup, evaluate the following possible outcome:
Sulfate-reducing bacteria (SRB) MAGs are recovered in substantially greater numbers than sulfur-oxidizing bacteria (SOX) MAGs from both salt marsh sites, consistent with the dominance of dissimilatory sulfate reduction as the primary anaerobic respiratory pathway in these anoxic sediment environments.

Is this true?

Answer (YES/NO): NO